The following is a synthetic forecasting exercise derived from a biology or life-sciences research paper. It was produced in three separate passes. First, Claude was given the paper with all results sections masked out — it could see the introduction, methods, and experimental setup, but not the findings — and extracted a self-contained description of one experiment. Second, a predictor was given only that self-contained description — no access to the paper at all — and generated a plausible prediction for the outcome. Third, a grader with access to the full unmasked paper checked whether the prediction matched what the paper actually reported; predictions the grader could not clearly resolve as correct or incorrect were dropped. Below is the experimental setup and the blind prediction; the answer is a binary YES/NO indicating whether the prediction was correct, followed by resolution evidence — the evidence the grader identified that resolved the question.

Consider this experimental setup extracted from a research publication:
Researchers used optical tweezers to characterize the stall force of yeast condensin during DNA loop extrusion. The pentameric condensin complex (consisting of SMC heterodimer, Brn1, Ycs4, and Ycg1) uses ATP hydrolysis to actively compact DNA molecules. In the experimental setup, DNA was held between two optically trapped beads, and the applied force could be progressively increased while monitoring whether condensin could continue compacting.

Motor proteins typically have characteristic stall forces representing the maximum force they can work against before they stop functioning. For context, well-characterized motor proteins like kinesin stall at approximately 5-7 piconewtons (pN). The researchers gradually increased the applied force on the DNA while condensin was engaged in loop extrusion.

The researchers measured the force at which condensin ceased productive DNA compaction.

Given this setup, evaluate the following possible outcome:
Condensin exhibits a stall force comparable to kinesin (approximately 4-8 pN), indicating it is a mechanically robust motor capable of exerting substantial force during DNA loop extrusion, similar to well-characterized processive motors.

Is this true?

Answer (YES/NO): NO